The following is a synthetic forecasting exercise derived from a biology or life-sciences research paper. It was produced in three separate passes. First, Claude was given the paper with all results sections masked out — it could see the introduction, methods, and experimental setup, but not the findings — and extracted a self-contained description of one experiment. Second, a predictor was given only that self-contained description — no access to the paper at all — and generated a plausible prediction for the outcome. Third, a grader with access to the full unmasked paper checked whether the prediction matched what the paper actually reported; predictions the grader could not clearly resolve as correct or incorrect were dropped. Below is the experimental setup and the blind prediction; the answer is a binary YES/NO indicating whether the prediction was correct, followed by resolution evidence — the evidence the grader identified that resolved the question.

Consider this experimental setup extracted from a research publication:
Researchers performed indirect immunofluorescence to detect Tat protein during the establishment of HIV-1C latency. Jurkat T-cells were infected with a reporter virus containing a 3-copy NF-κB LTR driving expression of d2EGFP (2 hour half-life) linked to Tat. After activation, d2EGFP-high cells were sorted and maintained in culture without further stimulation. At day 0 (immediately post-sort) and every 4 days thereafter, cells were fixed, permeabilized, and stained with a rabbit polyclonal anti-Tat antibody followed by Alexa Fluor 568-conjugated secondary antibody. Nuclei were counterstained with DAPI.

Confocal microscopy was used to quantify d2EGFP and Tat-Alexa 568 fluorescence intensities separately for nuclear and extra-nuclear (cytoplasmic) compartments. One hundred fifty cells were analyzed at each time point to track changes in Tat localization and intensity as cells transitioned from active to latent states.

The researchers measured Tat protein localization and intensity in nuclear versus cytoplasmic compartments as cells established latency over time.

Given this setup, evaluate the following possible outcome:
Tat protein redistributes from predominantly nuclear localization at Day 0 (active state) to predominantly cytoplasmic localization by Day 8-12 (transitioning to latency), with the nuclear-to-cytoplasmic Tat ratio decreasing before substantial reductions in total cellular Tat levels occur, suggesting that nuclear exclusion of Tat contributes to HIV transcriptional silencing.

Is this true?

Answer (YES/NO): NO